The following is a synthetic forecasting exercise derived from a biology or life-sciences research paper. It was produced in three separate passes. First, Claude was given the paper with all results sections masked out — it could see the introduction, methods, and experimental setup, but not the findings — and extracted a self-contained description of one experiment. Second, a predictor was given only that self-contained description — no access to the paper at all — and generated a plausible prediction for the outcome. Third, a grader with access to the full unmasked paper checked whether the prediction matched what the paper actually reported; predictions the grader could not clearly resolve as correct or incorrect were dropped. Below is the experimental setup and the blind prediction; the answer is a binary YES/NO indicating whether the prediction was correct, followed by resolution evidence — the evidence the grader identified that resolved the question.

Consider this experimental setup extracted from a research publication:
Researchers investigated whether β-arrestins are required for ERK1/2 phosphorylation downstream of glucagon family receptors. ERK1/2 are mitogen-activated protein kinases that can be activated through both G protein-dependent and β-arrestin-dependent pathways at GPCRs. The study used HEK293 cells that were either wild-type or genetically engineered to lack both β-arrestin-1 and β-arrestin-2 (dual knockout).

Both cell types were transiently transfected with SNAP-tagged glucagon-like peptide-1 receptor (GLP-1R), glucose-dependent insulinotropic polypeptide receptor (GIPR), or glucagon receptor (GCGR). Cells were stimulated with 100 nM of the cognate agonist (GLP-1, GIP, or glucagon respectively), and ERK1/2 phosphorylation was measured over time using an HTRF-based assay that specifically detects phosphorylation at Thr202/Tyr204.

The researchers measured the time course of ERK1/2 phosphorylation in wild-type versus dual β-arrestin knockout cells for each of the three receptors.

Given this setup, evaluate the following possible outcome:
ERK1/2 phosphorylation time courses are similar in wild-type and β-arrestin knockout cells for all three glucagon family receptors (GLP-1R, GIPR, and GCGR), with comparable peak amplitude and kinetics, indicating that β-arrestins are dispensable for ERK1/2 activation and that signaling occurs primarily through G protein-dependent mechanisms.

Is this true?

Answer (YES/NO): NO